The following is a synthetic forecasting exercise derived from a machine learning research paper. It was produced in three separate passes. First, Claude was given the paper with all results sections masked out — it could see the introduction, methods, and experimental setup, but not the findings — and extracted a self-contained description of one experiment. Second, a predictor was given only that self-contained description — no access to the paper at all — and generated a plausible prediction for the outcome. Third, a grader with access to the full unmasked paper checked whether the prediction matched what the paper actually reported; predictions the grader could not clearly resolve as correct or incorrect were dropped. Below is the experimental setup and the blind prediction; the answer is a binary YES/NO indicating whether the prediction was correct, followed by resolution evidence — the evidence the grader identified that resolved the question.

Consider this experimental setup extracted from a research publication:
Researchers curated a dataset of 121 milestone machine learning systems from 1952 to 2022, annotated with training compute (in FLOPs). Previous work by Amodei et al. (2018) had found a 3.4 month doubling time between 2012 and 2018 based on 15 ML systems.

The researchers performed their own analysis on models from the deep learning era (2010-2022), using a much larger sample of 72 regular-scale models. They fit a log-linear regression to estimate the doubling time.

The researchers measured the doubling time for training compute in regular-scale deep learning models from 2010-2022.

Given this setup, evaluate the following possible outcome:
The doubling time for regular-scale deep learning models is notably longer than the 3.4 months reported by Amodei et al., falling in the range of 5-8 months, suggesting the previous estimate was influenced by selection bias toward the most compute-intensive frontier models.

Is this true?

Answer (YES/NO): YES